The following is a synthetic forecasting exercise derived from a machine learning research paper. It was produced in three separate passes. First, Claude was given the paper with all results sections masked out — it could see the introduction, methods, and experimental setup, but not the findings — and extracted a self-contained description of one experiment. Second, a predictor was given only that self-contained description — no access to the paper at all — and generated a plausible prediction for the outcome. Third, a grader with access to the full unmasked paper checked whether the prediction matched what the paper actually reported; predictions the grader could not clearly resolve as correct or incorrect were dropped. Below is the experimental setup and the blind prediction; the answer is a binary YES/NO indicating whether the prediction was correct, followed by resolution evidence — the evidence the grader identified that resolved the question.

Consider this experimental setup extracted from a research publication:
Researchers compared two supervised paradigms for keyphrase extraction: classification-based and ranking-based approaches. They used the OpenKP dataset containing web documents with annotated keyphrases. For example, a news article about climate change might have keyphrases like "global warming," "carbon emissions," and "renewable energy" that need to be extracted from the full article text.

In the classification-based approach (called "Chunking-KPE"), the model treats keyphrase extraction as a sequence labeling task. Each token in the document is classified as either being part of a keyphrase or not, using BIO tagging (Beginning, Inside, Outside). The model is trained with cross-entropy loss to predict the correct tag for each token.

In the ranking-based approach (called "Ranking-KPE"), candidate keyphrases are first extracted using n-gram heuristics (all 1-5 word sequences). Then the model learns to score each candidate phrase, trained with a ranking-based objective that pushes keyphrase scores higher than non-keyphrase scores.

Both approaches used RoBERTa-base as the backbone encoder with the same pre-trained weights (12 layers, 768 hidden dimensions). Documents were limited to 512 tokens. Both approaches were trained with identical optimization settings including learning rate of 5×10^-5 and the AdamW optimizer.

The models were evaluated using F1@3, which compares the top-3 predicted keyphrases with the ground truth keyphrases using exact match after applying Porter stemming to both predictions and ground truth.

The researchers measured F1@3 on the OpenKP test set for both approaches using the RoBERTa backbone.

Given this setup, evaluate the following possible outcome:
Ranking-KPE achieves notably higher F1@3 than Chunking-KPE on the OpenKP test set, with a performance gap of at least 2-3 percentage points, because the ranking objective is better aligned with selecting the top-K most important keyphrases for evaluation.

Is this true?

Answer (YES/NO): NO